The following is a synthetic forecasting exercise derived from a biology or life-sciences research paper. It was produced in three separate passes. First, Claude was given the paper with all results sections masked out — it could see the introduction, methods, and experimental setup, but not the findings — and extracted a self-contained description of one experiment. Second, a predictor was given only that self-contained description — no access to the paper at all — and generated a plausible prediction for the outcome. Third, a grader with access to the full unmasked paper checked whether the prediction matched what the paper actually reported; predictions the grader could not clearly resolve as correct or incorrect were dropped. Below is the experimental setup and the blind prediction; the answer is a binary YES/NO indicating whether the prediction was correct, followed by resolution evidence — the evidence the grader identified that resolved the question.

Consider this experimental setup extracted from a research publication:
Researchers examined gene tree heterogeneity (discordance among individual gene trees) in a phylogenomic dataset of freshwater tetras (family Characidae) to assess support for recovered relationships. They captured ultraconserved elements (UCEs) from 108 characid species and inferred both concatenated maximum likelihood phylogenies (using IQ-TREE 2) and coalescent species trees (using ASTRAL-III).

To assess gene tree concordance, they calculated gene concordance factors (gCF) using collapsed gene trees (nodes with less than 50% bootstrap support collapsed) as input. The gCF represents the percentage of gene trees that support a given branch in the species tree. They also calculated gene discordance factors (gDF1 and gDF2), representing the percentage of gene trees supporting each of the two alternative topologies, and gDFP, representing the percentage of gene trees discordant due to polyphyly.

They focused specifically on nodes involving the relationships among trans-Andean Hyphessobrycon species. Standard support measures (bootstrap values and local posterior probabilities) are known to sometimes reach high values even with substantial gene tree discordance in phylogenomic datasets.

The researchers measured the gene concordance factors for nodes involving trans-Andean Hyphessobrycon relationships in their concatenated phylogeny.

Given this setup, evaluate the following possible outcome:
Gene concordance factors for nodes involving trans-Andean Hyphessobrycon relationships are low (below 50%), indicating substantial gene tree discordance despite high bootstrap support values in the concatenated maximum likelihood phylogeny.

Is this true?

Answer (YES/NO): NO